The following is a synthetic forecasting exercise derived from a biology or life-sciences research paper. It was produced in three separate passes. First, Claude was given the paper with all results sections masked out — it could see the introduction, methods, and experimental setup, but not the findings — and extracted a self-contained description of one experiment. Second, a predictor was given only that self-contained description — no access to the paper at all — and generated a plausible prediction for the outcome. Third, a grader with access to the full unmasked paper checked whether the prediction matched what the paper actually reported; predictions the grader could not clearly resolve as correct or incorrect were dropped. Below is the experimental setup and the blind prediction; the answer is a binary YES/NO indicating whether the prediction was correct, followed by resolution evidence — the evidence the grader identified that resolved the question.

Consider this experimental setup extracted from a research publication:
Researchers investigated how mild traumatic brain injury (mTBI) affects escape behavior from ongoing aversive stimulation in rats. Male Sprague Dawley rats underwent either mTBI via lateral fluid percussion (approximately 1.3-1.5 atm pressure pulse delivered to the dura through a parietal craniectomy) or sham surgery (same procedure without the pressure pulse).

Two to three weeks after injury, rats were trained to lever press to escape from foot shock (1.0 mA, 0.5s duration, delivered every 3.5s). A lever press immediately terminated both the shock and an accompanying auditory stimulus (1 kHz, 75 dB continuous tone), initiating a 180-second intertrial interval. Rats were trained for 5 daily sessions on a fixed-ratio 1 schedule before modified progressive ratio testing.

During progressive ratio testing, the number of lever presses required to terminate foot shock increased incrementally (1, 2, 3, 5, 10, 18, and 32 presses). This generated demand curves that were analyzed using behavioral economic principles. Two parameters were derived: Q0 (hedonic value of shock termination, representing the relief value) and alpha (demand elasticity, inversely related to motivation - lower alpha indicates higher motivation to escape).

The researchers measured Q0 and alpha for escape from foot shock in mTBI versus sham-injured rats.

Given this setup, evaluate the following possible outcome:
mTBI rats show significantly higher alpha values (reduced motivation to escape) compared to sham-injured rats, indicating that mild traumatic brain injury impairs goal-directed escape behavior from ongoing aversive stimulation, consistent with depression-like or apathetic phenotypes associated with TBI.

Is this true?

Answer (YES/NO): NO